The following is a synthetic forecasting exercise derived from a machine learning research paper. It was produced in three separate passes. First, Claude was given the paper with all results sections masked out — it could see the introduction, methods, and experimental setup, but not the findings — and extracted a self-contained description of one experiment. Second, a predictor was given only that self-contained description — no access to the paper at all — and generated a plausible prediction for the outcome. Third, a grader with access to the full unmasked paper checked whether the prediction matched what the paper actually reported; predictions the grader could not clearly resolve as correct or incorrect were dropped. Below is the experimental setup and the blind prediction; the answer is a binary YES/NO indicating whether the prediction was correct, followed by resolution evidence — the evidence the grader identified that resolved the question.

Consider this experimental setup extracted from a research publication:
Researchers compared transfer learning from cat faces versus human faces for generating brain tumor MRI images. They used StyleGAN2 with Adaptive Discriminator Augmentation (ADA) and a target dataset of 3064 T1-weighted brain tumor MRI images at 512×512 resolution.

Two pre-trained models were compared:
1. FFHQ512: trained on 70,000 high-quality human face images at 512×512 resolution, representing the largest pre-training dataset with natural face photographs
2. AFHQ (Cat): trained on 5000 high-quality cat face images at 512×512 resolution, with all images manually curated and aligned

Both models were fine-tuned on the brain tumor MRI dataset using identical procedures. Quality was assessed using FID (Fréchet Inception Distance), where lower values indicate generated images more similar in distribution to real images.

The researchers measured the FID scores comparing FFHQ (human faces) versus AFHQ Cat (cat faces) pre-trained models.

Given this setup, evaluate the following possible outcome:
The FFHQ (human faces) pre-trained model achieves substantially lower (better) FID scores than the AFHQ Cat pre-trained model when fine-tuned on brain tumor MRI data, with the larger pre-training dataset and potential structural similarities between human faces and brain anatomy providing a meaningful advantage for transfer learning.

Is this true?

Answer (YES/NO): NO